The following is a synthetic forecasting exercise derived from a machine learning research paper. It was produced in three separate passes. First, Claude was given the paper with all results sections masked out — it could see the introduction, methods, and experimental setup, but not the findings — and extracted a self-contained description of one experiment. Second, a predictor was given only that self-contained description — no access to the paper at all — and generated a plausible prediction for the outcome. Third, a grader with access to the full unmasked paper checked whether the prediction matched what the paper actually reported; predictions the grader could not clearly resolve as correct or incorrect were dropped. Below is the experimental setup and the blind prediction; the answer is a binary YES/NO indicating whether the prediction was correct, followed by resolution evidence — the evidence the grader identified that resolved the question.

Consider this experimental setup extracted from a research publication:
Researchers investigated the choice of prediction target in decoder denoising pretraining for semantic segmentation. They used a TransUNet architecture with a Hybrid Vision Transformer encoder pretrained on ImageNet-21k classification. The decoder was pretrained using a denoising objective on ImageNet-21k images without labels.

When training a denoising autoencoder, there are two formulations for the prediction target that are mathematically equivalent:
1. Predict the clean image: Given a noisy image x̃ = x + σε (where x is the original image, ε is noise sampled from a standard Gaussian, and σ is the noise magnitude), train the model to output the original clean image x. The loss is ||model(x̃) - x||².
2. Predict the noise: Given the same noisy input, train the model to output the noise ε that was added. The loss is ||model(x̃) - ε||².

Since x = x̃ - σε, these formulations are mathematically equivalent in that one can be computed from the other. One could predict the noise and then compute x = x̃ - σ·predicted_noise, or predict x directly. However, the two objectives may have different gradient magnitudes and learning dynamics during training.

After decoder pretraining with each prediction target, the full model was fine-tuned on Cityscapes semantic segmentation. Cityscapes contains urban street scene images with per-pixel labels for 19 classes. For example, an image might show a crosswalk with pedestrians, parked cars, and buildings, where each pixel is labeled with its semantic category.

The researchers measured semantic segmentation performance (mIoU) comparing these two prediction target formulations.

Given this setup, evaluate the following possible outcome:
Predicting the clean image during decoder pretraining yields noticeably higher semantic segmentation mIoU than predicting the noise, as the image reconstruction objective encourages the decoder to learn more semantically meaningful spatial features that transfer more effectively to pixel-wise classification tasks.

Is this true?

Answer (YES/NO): NO